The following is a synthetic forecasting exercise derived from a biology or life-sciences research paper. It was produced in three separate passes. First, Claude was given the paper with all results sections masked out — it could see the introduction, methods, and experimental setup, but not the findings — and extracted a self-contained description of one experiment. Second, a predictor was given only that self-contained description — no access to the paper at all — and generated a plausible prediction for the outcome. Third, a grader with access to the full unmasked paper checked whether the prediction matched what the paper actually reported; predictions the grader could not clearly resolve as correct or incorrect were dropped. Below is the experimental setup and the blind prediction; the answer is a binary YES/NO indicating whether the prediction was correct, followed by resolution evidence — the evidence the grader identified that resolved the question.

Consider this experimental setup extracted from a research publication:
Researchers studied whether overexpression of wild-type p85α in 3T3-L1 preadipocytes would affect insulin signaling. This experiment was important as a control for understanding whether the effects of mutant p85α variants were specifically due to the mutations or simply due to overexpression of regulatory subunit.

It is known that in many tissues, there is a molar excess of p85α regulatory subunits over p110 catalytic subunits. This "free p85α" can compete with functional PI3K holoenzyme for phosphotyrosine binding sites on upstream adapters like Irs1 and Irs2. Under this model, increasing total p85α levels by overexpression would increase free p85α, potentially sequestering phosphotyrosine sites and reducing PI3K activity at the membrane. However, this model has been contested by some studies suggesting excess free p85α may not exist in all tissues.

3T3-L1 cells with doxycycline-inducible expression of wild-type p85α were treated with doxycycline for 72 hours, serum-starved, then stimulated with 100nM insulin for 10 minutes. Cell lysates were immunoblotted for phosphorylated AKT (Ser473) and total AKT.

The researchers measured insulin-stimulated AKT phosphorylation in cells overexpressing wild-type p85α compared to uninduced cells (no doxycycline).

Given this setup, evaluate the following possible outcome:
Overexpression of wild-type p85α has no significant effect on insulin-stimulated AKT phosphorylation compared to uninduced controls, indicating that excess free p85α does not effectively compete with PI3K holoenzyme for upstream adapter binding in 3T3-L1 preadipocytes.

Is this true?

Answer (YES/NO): NO